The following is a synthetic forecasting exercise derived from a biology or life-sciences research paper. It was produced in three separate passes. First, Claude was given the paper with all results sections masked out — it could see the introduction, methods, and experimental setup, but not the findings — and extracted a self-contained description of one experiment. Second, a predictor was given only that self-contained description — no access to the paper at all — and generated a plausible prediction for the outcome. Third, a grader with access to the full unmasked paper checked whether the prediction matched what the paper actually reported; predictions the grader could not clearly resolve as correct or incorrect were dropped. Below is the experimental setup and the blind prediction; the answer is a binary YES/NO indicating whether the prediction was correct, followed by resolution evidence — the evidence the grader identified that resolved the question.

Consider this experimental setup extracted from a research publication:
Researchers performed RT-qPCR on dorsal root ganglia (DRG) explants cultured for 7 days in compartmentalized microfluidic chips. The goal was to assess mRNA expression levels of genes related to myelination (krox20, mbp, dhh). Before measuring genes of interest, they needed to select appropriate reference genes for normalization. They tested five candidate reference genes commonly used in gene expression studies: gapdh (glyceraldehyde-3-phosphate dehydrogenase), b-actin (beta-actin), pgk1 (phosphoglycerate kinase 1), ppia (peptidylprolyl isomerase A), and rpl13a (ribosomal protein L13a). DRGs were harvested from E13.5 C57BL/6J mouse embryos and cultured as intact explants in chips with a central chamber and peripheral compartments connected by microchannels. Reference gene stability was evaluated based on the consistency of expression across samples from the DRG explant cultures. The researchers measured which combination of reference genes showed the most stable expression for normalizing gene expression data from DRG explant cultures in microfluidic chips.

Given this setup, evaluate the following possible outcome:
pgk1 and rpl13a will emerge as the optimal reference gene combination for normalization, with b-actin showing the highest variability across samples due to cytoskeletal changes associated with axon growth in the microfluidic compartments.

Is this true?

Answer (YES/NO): NO